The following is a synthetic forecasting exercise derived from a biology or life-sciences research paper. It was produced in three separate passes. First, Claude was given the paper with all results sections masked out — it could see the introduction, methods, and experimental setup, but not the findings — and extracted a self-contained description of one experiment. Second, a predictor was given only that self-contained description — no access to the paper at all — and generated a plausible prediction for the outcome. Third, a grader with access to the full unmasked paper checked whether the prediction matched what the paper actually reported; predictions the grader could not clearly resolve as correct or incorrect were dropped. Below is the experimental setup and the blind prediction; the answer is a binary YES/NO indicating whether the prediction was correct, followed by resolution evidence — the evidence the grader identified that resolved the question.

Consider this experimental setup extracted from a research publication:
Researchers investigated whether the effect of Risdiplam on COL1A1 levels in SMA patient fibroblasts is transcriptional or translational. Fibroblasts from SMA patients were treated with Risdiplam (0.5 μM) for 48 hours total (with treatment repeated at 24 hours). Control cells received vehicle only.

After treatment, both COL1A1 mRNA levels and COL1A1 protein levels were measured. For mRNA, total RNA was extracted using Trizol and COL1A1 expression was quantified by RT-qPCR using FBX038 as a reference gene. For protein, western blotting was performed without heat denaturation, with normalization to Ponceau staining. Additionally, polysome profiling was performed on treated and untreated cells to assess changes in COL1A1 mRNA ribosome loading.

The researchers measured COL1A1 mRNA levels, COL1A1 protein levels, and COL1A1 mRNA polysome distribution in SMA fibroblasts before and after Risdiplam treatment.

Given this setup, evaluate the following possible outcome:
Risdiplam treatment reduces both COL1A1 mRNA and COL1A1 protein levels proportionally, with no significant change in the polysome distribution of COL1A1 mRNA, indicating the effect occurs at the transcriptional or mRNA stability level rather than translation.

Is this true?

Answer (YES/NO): NO